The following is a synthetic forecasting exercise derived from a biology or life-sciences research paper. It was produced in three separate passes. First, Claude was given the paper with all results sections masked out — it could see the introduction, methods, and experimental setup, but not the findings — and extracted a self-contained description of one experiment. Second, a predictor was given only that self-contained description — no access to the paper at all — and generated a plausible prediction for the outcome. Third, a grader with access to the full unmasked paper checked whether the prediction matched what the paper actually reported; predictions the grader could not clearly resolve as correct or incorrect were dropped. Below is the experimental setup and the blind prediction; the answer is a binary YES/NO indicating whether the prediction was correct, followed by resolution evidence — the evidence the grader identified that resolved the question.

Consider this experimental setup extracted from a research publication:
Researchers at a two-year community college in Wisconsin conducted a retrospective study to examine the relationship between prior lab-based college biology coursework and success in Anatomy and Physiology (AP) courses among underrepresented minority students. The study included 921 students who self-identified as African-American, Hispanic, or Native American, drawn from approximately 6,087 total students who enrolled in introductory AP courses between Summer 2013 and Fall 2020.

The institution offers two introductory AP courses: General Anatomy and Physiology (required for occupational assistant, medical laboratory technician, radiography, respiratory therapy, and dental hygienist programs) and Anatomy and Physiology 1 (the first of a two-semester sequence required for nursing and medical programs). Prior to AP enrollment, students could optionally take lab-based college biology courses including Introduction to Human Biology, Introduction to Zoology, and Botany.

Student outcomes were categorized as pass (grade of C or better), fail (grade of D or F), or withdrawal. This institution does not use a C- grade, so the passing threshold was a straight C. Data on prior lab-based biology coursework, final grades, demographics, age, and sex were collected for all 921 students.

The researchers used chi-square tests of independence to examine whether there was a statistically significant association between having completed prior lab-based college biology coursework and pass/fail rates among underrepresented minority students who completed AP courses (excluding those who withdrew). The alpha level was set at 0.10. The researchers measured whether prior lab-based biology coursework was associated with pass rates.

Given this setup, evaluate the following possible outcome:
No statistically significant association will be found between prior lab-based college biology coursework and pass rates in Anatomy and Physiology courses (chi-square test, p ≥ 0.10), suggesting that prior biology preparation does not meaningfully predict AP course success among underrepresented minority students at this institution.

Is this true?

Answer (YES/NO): NO